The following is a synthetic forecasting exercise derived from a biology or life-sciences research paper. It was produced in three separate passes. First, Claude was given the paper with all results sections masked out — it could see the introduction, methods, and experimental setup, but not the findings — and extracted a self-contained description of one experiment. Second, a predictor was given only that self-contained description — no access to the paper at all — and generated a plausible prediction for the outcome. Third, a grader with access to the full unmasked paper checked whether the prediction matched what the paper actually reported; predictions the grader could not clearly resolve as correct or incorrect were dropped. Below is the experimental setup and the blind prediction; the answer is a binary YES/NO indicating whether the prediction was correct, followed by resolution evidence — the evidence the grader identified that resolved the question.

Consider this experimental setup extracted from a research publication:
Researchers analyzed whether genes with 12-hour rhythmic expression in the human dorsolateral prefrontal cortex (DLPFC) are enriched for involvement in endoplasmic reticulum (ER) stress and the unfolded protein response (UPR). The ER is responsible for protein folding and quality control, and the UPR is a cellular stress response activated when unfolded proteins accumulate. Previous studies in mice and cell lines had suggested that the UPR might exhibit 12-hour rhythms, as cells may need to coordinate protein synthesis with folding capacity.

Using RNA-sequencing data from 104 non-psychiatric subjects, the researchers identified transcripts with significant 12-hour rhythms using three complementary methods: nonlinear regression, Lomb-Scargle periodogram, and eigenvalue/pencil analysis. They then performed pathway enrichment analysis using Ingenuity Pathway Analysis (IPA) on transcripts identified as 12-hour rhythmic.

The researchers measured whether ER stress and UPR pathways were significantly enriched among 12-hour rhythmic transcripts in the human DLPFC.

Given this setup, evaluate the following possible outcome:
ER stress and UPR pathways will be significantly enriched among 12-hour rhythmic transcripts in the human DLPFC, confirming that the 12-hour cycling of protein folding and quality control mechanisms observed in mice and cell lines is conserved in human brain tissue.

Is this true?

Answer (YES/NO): YES